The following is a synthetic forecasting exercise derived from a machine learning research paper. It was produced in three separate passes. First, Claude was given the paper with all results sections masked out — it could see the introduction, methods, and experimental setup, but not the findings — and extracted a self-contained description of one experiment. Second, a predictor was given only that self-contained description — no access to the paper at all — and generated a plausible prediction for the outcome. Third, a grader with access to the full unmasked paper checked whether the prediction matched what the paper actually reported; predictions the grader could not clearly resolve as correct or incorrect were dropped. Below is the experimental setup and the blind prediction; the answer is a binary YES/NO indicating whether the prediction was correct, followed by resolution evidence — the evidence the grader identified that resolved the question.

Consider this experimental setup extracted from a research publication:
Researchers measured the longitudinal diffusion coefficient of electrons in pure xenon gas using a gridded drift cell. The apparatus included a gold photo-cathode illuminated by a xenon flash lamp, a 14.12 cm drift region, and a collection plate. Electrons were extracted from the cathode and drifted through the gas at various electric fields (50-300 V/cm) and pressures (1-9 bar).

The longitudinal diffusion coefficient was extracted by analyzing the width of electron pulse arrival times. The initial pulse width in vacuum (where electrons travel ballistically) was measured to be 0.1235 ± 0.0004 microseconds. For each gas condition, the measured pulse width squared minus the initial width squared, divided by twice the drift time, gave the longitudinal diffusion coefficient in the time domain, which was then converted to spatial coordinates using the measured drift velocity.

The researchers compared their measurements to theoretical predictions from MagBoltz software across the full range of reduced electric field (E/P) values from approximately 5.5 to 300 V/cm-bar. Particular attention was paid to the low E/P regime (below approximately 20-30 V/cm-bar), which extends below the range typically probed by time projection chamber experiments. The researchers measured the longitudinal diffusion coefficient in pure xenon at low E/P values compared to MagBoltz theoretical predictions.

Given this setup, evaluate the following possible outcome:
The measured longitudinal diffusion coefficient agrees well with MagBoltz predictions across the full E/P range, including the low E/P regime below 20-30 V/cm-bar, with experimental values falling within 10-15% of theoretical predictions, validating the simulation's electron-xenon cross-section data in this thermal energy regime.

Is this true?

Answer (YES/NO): NO